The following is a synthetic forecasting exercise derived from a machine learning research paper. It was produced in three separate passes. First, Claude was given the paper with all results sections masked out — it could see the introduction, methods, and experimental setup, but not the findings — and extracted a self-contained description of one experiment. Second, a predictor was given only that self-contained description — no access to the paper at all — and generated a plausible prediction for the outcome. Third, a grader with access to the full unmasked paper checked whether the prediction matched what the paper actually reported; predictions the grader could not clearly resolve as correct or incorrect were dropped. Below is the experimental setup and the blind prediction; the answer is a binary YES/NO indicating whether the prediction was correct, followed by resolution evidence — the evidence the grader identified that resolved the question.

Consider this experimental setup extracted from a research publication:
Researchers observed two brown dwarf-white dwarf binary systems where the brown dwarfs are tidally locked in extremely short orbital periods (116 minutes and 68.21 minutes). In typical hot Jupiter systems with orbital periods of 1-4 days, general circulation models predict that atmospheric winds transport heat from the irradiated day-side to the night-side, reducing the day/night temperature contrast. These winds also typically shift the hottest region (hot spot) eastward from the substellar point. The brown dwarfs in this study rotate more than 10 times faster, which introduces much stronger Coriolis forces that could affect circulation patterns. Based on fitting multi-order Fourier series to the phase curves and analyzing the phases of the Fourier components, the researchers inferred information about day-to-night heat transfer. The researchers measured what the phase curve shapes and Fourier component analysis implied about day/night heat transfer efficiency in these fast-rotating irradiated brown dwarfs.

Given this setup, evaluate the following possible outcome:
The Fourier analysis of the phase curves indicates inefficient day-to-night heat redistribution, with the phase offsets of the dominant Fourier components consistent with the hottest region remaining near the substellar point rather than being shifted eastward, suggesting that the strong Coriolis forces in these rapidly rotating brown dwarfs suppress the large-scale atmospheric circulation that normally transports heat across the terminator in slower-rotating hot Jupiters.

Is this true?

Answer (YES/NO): YES